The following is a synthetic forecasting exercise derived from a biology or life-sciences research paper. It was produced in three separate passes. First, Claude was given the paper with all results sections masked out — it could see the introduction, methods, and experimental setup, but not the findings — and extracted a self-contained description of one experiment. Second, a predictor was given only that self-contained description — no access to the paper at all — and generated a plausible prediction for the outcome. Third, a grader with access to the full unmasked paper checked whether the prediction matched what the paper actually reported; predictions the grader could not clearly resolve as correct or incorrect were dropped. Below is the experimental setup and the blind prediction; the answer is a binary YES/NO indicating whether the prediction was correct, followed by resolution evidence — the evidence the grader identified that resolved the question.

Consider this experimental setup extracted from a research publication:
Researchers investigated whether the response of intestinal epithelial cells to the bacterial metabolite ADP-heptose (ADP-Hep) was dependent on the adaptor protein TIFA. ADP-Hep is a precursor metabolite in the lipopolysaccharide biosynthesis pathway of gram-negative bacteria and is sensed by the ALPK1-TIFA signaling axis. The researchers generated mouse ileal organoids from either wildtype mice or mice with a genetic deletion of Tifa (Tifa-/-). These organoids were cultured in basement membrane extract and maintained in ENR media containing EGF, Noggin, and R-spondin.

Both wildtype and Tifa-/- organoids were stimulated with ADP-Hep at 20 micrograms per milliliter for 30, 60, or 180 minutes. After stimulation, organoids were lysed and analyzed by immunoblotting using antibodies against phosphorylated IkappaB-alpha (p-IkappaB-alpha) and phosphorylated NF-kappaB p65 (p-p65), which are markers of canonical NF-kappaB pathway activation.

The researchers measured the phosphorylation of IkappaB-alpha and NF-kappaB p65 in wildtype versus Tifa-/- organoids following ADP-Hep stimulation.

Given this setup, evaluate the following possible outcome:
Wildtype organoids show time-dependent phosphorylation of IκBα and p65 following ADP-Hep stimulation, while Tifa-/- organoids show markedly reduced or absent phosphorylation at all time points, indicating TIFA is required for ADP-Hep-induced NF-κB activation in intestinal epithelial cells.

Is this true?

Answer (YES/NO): YES